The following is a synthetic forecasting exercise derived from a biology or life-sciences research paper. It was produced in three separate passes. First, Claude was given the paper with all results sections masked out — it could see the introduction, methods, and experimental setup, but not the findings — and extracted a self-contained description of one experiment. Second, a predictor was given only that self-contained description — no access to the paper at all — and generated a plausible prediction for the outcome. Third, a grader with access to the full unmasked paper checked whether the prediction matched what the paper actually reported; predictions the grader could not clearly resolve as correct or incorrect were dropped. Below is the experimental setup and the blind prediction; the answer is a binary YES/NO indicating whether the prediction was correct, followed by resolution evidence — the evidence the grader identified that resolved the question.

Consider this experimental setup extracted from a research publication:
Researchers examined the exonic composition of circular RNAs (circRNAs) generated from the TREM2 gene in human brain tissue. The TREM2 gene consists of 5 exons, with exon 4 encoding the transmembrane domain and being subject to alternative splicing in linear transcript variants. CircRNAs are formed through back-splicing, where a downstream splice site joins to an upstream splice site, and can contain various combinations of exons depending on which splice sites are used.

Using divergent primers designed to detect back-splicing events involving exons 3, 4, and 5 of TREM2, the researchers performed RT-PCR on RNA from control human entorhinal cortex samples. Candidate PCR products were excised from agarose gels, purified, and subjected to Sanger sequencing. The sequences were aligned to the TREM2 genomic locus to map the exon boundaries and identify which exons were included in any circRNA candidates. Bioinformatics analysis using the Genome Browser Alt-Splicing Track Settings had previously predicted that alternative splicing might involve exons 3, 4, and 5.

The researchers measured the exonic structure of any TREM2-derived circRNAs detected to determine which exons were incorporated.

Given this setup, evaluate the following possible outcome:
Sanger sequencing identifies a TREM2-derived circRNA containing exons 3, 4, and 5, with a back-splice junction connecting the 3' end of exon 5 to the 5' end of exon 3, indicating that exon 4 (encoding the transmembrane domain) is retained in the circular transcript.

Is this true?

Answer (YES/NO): NO